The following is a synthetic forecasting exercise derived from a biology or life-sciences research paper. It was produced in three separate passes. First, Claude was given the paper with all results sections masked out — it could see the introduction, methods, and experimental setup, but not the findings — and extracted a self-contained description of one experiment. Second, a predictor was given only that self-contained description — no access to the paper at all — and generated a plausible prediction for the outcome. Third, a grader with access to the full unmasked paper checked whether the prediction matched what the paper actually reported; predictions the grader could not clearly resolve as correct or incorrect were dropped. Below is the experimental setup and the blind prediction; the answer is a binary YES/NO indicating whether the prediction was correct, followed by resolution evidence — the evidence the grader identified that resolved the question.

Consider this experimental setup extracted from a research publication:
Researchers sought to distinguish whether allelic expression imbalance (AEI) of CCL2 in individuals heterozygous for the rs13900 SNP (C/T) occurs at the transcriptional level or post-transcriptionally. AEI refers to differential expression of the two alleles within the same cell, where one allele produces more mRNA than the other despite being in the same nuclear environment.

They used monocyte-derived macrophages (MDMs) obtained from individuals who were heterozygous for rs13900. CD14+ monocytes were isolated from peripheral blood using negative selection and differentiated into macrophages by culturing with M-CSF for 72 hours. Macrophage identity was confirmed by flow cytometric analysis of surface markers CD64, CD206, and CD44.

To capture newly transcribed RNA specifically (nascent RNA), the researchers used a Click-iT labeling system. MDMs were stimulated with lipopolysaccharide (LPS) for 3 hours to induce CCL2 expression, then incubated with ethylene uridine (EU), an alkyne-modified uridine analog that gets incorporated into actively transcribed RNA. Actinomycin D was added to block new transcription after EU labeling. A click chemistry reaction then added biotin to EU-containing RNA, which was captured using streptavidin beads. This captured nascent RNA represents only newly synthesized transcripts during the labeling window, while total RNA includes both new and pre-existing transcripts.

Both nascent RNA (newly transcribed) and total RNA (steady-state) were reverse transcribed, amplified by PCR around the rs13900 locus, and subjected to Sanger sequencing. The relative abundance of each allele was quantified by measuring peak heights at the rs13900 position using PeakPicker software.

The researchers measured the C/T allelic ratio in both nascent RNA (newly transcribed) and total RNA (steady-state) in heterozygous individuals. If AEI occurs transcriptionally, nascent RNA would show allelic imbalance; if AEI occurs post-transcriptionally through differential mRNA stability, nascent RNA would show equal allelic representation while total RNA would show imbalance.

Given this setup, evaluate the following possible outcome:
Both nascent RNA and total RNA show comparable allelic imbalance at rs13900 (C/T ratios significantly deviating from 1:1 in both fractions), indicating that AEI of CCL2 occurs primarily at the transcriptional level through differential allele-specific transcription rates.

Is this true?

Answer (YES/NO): NO